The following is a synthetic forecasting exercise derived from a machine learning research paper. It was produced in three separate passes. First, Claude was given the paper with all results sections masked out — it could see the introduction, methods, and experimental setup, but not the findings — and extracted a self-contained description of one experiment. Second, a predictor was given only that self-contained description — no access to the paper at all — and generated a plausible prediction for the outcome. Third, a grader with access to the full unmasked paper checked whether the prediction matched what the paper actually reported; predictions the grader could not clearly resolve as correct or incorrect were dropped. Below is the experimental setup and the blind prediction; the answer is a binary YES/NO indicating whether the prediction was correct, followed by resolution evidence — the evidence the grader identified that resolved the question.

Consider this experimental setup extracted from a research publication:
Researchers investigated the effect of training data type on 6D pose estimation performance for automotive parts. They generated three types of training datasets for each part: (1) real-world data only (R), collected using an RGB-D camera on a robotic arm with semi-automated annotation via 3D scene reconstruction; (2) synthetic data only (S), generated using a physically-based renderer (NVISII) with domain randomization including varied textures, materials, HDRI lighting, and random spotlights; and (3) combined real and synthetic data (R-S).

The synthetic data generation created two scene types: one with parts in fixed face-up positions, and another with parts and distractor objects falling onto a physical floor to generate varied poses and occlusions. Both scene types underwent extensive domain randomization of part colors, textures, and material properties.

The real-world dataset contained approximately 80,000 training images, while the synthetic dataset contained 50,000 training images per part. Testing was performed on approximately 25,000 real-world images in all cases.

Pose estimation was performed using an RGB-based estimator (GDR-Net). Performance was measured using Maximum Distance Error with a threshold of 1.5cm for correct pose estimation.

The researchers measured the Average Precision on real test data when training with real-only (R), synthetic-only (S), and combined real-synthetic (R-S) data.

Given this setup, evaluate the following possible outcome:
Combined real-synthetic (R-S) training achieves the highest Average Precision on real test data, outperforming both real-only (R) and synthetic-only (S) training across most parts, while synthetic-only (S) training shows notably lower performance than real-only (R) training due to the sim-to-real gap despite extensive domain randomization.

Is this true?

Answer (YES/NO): YES